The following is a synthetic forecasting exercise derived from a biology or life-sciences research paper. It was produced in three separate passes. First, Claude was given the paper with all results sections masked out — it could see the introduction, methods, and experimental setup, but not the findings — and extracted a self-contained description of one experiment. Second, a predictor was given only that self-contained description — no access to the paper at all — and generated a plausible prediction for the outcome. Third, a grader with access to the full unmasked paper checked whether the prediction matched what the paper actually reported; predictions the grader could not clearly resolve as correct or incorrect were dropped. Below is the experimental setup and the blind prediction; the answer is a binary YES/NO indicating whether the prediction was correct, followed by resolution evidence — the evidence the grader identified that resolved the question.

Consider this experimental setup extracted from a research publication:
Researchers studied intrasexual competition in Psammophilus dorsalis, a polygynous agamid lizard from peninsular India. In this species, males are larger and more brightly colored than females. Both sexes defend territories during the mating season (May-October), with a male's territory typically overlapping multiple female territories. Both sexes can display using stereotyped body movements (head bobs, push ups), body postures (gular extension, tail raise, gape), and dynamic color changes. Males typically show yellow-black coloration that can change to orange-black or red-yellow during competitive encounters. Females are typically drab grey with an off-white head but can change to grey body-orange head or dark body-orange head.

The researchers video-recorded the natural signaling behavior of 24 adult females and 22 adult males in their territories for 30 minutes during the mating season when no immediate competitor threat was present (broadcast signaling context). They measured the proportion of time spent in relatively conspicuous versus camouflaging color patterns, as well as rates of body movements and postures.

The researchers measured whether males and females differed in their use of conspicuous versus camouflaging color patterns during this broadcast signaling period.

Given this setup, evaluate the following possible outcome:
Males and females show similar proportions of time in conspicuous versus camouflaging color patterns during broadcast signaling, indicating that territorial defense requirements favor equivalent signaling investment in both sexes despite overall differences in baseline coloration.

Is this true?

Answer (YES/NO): NO